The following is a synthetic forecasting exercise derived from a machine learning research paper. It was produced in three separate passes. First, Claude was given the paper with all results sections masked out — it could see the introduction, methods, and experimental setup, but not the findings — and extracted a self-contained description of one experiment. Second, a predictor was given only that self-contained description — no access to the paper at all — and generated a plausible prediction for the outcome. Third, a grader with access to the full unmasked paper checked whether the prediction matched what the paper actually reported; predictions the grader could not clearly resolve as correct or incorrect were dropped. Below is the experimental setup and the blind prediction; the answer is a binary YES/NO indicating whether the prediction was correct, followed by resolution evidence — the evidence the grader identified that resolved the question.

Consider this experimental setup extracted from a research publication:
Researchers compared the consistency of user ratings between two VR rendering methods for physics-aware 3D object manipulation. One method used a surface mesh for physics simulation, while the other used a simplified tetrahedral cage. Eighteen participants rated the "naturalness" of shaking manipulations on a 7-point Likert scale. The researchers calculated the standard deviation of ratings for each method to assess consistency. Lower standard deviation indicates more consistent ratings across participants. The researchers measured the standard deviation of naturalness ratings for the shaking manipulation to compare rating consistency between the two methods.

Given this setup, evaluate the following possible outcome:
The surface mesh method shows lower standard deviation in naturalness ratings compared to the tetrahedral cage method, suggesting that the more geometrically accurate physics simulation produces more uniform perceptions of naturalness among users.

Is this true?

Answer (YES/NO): NO